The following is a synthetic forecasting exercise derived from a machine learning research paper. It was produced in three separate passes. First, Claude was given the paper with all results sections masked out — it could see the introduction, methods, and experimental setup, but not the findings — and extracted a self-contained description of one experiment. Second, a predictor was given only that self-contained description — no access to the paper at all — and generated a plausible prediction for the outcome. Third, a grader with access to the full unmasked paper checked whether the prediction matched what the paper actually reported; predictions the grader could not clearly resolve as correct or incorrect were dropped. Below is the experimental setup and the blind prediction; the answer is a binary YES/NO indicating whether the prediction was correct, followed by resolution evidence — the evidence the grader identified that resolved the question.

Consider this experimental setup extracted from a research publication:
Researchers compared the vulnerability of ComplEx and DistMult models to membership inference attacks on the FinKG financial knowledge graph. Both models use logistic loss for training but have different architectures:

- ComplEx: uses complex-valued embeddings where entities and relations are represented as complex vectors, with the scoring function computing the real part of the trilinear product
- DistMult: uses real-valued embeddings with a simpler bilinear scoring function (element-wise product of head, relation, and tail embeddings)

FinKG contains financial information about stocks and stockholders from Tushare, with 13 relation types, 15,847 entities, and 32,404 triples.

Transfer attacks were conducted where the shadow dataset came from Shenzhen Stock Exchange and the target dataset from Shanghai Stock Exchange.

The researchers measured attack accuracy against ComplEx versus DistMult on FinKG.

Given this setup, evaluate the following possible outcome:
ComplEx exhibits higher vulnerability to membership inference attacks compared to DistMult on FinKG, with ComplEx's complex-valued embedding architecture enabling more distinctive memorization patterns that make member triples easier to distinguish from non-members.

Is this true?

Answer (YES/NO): YES